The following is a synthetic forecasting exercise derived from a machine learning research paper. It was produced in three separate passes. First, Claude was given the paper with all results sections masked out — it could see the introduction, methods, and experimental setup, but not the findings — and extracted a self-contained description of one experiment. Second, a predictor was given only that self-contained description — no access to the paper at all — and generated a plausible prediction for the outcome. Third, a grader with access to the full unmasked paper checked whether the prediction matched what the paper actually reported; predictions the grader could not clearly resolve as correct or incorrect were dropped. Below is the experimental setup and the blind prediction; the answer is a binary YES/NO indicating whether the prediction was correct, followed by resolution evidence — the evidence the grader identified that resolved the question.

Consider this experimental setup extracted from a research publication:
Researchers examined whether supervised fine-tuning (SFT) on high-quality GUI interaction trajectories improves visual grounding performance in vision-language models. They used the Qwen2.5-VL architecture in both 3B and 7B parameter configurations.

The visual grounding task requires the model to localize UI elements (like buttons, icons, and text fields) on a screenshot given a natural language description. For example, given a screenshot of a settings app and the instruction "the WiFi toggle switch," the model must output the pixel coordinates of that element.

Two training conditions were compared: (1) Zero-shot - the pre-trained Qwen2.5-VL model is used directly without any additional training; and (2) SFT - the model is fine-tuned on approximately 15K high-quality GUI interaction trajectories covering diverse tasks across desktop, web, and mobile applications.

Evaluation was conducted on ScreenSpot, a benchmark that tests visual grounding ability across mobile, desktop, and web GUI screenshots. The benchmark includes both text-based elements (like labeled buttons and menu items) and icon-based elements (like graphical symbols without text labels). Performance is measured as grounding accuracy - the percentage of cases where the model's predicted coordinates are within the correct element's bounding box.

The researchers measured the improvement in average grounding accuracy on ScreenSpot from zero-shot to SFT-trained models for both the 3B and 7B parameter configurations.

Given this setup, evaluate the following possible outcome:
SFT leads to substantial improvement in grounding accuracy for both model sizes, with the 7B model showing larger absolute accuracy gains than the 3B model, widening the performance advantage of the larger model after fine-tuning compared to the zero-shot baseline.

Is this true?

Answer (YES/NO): YES